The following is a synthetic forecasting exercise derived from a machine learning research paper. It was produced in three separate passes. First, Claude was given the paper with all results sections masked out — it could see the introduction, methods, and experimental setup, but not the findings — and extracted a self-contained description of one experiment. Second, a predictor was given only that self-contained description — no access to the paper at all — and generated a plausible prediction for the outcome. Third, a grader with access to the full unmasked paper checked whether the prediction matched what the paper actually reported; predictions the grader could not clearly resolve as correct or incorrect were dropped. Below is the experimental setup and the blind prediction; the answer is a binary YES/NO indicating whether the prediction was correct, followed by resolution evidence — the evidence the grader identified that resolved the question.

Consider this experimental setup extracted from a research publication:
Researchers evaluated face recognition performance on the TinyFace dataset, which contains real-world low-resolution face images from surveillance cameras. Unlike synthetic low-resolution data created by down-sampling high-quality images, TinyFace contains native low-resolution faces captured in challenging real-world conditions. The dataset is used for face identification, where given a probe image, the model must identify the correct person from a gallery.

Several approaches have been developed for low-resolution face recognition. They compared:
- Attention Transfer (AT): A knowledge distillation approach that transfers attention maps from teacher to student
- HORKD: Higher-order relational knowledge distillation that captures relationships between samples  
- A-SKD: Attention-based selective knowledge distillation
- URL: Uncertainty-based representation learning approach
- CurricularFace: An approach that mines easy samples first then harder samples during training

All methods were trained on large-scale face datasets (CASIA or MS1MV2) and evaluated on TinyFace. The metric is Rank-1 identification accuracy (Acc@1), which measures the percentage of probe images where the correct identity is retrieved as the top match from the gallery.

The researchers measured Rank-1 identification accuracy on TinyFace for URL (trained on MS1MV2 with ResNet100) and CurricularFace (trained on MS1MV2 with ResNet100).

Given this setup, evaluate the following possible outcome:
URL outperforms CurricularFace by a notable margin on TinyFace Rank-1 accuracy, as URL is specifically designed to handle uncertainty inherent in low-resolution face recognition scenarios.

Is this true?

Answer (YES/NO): NO